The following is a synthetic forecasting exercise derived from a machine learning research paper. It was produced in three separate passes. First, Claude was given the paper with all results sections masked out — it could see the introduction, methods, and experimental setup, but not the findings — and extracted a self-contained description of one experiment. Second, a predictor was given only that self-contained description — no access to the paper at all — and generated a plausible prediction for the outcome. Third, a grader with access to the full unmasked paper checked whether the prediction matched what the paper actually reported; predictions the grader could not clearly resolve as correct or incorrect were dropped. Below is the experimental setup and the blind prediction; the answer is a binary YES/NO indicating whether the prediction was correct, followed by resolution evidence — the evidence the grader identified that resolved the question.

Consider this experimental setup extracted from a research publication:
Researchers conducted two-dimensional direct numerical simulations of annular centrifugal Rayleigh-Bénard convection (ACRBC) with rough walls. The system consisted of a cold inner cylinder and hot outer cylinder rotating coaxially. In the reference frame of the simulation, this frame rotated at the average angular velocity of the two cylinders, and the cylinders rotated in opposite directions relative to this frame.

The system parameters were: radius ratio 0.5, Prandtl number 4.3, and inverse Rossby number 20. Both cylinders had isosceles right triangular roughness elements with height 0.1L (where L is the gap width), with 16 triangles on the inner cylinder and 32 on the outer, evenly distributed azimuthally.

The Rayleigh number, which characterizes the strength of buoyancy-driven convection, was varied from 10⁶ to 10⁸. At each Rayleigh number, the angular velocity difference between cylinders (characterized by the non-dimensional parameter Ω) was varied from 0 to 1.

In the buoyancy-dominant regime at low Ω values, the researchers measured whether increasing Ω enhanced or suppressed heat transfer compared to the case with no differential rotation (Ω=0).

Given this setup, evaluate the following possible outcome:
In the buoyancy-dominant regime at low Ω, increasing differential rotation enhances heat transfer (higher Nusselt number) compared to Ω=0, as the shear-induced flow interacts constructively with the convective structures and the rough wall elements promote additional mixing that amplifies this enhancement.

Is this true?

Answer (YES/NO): YES